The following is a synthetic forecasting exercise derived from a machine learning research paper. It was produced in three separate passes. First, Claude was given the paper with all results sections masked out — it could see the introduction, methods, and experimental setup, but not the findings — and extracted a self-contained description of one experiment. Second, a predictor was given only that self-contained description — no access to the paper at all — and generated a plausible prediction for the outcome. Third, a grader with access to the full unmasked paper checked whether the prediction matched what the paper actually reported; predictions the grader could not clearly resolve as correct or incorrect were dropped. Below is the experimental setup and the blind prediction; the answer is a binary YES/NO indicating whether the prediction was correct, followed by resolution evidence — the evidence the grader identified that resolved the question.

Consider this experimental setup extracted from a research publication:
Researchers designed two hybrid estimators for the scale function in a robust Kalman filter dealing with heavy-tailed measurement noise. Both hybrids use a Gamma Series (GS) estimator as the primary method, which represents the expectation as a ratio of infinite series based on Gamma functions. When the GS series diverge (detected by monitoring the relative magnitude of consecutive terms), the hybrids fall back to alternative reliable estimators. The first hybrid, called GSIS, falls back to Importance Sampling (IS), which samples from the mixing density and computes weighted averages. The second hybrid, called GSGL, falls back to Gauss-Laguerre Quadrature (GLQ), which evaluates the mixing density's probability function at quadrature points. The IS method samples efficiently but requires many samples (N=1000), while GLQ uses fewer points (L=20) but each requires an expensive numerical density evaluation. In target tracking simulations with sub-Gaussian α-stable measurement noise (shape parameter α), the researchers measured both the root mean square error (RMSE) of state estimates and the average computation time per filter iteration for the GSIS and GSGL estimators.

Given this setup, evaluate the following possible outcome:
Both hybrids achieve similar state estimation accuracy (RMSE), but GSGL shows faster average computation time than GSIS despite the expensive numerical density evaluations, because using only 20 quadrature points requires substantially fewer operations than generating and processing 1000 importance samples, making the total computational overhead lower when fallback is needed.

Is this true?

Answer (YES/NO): NO